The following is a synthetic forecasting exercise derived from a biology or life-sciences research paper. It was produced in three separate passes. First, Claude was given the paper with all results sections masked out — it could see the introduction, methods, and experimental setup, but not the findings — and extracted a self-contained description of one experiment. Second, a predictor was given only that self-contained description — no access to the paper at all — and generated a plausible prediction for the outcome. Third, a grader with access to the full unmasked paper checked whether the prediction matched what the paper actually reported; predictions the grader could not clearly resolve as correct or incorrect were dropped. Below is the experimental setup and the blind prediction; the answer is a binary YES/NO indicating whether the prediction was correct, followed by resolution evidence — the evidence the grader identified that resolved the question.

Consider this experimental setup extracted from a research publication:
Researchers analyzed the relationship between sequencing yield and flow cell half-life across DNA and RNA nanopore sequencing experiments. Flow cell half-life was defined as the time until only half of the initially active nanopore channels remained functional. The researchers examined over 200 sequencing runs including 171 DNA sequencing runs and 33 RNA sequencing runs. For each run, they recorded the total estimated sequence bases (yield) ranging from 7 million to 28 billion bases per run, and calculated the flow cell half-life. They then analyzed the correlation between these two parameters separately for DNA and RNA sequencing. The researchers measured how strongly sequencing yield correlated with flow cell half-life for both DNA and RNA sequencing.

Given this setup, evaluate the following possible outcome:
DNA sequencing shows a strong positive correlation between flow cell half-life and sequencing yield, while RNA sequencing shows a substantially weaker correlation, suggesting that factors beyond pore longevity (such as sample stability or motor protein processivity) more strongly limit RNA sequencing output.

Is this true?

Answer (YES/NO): NO